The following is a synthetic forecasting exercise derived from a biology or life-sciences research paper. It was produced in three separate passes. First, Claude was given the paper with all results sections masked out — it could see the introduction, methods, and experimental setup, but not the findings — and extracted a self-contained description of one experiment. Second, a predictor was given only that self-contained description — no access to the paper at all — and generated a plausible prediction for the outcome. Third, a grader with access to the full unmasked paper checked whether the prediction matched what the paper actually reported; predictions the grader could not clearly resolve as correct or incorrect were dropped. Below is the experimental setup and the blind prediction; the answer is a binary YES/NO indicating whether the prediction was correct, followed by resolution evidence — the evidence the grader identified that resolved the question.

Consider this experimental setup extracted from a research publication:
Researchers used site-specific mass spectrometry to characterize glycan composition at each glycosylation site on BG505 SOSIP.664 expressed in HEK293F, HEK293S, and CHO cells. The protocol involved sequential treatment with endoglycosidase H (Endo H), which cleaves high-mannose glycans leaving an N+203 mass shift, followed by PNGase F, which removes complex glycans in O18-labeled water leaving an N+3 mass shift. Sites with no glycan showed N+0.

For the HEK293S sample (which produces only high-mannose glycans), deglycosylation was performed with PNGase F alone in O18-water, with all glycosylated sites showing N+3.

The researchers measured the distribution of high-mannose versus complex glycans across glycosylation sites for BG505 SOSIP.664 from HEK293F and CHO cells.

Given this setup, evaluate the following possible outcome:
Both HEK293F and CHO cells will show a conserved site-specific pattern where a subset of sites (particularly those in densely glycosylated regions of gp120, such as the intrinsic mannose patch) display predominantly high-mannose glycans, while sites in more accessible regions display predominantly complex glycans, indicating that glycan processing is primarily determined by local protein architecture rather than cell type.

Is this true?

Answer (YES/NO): YES